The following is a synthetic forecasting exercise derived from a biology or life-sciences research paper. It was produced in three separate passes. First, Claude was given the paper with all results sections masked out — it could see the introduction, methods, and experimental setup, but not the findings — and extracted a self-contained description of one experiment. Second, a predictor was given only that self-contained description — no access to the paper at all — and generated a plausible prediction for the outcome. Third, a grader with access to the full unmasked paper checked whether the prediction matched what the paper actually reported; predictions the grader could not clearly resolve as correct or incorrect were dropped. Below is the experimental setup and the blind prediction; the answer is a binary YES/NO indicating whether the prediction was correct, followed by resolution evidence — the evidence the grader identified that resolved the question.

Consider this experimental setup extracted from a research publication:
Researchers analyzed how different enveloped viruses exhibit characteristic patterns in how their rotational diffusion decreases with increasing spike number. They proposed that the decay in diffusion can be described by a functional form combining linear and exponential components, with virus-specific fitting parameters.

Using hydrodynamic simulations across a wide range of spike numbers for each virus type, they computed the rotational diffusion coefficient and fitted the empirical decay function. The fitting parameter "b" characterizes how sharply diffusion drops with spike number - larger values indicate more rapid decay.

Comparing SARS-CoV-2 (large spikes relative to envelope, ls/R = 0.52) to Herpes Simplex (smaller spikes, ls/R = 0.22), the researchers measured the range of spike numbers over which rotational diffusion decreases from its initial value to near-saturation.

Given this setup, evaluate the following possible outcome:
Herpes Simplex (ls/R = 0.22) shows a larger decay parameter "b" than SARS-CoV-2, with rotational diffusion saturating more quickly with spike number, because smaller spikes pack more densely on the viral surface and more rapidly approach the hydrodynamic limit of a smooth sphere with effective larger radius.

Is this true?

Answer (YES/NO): NO